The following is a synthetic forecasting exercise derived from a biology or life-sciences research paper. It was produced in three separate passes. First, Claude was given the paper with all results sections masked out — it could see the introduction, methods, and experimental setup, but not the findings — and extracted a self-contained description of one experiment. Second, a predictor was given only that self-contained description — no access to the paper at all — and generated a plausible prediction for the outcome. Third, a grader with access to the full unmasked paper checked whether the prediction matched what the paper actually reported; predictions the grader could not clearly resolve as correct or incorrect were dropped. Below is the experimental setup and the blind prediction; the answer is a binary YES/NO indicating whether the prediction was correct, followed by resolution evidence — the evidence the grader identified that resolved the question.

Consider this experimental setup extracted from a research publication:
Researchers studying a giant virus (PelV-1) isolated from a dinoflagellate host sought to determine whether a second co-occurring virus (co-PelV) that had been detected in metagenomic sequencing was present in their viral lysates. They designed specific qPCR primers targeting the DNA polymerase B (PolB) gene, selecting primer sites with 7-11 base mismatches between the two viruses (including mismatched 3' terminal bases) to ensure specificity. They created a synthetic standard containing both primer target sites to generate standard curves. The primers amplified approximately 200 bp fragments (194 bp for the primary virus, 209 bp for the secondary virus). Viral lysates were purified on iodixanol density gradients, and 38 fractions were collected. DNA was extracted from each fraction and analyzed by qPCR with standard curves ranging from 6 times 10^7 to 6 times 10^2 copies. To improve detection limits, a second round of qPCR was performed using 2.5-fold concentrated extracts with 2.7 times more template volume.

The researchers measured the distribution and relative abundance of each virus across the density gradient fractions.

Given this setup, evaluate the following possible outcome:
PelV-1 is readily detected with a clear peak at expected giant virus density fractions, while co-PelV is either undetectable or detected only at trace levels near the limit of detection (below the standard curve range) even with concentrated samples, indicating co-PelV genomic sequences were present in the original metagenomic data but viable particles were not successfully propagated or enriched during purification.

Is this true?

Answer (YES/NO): YES